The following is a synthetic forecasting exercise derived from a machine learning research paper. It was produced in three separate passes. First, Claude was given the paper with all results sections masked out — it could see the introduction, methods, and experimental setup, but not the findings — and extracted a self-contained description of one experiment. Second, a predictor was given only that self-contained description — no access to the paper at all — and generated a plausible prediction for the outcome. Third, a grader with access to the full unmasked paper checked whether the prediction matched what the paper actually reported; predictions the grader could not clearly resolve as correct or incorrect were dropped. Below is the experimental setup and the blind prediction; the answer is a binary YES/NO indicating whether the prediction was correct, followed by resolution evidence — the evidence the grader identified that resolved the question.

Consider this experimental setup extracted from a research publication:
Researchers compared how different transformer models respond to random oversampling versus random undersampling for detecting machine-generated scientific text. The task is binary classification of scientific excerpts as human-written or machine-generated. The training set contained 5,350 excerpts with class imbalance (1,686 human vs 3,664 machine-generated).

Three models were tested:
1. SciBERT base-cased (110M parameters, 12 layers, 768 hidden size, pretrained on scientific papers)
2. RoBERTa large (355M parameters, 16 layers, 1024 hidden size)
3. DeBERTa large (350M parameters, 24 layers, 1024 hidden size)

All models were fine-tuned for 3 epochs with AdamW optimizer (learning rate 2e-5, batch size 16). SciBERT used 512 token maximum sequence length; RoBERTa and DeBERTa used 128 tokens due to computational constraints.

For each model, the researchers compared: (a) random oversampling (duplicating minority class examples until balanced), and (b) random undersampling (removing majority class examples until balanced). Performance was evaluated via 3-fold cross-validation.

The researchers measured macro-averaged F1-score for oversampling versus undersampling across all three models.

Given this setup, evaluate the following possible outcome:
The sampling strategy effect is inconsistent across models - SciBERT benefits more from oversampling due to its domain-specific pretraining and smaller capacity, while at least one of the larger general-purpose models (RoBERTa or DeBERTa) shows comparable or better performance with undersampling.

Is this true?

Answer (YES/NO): NO